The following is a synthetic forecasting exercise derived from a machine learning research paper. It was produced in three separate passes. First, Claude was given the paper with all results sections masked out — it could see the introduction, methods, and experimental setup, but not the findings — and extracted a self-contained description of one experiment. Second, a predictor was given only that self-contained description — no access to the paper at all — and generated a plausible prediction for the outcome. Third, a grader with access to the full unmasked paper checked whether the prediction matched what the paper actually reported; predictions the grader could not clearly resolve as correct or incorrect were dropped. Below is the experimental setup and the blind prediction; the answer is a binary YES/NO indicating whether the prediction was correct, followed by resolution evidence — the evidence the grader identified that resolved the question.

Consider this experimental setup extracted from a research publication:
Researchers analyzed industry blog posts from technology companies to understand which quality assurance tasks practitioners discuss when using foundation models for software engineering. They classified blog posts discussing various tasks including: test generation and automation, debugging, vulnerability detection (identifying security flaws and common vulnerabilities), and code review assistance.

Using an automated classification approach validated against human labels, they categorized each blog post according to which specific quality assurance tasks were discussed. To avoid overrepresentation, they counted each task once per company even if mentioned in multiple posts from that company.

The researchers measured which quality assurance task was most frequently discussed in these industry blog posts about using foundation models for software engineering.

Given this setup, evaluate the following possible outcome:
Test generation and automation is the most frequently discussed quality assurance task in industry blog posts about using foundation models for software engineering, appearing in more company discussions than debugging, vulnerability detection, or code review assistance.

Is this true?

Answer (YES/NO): NO